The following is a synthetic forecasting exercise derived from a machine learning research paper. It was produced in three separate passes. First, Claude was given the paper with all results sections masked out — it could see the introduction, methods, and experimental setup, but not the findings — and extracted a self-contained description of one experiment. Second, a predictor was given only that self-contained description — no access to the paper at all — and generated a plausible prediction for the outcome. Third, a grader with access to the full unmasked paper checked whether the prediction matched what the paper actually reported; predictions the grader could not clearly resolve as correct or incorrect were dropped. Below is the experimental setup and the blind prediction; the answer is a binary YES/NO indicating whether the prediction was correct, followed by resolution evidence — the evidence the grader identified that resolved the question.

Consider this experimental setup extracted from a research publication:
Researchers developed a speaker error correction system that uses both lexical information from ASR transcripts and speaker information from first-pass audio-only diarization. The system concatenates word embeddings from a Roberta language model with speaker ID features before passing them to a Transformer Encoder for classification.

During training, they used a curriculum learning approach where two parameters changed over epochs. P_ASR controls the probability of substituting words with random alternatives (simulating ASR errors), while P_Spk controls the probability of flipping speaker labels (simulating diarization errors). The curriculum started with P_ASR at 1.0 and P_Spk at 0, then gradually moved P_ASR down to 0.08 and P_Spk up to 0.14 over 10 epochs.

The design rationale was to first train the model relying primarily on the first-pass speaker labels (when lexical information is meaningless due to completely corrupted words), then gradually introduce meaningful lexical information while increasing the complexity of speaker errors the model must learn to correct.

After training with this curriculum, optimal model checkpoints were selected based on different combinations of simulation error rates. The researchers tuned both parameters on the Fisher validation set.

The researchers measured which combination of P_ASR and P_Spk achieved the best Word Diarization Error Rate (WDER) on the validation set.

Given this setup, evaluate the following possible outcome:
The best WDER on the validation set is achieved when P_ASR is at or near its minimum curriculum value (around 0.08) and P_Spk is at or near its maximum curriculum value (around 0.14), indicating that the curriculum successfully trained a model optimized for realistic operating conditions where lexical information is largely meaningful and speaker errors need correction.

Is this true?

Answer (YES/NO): NO